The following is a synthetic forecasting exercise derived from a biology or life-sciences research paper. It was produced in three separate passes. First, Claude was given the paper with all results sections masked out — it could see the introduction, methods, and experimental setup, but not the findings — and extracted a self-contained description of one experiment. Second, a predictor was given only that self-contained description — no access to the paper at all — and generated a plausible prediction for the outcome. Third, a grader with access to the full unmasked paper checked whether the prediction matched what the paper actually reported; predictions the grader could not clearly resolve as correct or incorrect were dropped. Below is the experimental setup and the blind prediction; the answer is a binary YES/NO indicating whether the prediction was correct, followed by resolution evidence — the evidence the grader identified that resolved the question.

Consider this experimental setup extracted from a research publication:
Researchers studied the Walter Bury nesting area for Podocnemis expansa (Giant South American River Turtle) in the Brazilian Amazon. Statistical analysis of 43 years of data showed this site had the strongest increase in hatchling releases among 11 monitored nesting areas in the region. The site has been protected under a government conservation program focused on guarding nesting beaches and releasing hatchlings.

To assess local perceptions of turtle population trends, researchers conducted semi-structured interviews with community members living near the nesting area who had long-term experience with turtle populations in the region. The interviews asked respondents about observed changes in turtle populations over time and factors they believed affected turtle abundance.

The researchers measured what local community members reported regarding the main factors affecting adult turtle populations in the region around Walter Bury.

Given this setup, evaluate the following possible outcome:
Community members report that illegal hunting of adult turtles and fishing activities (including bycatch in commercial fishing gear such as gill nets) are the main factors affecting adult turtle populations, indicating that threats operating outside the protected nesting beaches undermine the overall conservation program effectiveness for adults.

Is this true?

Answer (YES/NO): NO